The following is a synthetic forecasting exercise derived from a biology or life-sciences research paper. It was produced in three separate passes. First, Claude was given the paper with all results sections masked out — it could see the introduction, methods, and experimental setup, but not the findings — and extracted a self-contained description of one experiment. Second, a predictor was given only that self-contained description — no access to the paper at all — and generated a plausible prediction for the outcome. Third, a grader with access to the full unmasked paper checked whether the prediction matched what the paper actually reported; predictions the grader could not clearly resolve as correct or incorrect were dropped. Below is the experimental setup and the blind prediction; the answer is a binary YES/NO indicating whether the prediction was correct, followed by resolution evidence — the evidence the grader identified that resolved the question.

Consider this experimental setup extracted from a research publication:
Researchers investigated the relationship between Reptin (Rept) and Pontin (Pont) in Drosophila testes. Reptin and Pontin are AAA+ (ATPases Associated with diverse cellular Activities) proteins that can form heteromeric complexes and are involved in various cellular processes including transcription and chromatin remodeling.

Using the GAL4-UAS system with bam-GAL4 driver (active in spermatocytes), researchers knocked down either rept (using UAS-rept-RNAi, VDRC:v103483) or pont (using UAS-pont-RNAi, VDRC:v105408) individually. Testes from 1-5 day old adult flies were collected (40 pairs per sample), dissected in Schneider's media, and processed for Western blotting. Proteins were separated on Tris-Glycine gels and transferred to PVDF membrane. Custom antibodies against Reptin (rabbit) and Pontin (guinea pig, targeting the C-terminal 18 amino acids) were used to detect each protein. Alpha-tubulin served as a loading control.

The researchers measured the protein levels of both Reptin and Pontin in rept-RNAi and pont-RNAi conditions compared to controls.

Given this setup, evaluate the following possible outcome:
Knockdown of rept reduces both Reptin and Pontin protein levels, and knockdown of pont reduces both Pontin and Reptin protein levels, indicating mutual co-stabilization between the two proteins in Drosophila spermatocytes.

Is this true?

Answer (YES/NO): YES